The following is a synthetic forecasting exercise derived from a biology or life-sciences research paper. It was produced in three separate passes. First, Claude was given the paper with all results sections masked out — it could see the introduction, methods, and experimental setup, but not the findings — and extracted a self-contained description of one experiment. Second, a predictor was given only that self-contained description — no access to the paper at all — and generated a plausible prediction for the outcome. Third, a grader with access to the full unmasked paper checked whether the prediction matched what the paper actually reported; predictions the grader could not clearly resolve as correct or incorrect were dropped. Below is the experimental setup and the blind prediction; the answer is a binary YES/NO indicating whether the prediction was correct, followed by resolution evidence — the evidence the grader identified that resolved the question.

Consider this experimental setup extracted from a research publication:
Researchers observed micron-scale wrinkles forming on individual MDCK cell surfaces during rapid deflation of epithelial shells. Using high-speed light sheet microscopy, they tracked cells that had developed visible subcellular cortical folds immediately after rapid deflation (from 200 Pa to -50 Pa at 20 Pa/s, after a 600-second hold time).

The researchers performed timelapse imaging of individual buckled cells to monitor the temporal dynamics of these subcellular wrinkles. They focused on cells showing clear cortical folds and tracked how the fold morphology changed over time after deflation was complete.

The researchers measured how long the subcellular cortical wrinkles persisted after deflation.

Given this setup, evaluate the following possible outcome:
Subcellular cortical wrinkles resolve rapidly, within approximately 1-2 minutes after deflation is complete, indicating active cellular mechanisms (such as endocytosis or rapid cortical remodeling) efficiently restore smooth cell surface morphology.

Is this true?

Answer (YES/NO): NO